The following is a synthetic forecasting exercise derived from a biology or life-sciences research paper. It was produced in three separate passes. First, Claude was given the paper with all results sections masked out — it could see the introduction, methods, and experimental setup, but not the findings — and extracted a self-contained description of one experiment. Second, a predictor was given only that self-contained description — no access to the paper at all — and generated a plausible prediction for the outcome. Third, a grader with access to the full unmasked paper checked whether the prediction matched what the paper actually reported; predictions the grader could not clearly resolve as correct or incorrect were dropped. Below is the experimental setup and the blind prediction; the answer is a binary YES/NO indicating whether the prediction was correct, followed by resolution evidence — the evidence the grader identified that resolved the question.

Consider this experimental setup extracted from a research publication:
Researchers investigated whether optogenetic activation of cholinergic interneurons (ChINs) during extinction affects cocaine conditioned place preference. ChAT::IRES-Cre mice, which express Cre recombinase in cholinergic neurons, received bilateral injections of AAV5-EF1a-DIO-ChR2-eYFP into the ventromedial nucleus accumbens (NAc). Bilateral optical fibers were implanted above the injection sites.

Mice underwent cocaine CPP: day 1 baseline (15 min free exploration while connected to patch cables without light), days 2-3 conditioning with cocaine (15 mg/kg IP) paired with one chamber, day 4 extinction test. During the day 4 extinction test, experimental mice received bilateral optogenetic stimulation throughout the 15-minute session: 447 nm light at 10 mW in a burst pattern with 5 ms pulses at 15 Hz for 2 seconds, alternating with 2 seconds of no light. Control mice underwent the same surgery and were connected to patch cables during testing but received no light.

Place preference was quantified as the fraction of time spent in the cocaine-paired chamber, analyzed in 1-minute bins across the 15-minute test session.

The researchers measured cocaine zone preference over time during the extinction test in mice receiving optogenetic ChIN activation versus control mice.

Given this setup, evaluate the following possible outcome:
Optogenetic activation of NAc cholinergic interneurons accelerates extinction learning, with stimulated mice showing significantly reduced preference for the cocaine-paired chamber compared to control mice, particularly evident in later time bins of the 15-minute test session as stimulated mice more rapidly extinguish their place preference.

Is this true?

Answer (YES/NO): YES